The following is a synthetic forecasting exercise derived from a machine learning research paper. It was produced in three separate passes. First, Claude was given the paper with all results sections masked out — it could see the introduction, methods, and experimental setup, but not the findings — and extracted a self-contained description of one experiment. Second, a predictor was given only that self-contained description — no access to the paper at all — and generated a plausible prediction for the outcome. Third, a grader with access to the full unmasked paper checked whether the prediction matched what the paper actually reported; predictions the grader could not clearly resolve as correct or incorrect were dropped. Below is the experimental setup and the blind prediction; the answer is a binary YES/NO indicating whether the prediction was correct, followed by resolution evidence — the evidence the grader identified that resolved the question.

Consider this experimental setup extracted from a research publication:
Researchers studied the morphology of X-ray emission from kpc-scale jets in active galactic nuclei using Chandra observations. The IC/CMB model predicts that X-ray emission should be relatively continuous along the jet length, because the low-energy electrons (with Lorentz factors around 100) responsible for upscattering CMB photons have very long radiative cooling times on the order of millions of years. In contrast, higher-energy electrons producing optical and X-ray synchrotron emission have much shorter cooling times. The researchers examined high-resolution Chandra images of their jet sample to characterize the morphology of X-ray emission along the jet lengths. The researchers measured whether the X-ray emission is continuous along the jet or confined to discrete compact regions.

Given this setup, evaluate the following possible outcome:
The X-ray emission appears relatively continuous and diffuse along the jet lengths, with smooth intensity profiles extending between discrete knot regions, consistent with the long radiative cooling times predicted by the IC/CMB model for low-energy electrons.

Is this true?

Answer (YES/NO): NO